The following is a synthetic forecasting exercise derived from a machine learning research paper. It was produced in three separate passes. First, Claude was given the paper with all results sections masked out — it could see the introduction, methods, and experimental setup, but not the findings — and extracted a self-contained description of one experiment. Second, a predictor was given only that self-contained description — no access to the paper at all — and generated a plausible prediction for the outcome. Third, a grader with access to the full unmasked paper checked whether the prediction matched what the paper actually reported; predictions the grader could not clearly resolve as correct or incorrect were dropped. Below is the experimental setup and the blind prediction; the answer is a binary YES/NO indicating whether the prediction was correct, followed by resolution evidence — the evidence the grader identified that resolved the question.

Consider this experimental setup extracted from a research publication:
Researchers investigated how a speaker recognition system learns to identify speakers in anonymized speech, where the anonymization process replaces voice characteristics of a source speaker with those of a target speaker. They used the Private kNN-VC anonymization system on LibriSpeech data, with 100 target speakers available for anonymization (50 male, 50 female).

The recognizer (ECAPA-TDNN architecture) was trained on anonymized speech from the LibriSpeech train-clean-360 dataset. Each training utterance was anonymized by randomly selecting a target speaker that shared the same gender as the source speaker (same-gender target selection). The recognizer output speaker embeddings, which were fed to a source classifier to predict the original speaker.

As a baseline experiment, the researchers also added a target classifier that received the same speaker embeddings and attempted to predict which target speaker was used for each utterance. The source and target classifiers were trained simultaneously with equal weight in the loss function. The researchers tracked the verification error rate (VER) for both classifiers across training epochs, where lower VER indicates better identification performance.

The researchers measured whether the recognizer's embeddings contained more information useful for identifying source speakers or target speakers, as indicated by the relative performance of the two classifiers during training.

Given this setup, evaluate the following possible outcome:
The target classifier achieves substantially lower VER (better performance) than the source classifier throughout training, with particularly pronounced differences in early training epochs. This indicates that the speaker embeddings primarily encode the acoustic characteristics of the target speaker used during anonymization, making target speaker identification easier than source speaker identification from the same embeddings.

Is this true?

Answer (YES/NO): YES